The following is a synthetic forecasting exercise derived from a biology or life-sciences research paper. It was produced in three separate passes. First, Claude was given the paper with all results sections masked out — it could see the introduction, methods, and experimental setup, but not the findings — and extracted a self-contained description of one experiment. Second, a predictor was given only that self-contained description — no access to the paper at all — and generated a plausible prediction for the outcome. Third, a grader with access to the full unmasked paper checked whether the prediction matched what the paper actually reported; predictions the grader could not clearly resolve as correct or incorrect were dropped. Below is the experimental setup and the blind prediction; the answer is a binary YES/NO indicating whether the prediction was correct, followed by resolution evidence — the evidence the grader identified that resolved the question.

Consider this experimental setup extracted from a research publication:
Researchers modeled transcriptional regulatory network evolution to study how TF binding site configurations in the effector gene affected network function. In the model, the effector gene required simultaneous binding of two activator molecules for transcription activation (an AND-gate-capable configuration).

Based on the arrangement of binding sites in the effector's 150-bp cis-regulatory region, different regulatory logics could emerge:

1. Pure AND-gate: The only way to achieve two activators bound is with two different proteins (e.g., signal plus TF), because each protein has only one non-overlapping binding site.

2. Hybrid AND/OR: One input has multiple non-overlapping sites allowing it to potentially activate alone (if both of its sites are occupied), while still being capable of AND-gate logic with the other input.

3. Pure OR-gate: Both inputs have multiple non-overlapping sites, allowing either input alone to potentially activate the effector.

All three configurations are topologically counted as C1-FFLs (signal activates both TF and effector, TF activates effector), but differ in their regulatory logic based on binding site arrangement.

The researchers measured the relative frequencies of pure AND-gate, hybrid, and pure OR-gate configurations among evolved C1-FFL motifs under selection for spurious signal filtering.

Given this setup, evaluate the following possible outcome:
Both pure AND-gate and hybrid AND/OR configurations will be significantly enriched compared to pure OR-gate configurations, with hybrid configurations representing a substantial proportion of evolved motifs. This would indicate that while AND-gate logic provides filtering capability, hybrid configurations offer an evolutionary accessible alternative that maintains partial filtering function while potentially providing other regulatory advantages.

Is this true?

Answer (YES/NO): NO